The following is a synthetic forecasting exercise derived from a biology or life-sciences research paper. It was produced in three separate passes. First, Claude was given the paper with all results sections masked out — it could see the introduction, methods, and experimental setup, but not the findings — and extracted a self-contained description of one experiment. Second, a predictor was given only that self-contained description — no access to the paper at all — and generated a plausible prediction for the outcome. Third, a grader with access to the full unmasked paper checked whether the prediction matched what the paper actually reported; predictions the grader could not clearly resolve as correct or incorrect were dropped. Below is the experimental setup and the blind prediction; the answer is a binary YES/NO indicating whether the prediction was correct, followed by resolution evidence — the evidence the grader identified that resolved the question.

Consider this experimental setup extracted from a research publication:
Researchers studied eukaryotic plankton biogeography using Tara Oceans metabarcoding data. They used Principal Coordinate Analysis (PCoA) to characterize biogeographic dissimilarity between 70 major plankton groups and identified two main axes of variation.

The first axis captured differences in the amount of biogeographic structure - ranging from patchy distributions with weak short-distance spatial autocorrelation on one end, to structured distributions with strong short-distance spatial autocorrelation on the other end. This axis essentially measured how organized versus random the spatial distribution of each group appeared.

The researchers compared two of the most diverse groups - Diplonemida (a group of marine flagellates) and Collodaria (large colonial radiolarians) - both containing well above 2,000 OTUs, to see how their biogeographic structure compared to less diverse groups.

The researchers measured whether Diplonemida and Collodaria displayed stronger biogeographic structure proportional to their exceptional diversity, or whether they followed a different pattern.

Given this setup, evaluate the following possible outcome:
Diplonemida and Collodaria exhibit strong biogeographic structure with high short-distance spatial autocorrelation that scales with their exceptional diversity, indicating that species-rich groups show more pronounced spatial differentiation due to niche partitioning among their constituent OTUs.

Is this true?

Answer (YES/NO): NO